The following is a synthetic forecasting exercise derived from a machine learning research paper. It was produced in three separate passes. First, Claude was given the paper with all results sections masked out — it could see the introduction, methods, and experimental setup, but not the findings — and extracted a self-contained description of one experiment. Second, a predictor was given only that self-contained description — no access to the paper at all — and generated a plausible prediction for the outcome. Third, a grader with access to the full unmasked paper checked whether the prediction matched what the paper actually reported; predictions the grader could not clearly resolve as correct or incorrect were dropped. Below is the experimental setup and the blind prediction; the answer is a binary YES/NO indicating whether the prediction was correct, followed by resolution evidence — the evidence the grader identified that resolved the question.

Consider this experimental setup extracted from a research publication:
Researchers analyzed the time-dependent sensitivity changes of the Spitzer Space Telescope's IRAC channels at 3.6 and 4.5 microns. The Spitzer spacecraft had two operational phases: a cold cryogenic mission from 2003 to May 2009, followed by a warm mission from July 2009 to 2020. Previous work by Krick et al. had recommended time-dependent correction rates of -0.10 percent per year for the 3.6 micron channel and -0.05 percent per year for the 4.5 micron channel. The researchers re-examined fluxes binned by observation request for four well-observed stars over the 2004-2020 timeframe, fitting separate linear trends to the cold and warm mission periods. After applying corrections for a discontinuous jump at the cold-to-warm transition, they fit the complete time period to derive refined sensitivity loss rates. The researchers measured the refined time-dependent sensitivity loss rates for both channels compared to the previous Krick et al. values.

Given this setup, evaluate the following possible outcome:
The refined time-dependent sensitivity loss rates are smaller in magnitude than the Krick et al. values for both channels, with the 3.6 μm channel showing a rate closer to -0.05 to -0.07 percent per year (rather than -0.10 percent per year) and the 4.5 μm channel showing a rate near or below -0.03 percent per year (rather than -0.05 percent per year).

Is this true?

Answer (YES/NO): NO